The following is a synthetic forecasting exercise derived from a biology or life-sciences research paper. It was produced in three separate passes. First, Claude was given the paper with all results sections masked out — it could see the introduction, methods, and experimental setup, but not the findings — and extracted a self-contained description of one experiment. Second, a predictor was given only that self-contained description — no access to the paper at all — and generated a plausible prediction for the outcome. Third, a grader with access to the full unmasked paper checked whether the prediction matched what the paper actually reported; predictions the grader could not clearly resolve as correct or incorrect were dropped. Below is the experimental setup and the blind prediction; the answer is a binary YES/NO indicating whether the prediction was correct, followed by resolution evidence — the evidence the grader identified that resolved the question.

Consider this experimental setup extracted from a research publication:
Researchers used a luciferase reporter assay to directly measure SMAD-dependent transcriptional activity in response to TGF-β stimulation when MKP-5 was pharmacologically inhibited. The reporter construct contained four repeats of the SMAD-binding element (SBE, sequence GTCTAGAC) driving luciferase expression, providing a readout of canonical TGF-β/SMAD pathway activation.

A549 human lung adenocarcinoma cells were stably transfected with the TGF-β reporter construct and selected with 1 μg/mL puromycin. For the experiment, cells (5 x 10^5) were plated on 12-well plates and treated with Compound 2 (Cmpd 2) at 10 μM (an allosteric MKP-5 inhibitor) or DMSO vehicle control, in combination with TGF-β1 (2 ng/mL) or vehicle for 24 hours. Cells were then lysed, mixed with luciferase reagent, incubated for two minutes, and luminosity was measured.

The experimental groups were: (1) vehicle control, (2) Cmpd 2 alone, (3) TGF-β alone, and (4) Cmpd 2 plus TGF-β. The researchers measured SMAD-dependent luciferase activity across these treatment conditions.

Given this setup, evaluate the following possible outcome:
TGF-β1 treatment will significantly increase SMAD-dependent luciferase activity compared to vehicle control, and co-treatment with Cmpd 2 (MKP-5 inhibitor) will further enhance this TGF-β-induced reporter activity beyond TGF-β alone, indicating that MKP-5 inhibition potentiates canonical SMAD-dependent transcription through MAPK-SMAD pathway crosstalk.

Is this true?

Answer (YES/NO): NO